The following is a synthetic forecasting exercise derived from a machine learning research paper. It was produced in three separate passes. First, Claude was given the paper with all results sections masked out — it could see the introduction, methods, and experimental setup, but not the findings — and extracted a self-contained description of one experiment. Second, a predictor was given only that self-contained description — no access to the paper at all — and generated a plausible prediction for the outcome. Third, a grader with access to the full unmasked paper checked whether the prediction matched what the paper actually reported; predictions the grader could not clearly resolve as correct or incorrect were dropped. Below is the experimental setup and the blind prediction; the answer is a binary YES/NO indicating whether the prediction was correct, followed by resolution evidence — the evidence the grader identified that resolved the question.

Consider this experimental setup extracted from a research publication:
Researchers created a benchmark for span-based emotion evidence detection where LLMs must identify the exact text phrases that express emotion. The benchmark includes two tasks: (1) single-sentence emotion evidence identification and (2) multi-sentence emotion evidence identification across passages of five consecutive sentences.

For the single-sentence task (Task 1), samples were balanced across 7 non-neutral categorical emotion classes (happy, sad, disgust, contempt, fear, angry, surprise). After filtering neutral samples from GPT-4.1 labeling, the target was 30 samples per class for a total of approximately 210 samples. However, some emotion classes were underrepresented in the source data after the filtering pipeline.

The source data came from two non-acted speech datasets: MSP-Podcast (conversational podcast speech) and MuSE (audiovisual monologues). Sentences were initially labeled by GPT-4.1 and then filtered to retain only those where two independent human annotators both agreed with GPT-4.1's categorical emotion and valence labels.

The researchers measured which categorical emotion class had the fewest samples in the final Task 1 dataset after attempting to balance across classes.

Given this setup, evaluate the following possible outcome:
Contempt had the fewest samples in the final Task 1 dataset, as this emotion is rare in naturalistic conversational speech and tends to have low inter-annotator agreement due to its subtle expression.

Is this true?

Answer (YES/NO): NO